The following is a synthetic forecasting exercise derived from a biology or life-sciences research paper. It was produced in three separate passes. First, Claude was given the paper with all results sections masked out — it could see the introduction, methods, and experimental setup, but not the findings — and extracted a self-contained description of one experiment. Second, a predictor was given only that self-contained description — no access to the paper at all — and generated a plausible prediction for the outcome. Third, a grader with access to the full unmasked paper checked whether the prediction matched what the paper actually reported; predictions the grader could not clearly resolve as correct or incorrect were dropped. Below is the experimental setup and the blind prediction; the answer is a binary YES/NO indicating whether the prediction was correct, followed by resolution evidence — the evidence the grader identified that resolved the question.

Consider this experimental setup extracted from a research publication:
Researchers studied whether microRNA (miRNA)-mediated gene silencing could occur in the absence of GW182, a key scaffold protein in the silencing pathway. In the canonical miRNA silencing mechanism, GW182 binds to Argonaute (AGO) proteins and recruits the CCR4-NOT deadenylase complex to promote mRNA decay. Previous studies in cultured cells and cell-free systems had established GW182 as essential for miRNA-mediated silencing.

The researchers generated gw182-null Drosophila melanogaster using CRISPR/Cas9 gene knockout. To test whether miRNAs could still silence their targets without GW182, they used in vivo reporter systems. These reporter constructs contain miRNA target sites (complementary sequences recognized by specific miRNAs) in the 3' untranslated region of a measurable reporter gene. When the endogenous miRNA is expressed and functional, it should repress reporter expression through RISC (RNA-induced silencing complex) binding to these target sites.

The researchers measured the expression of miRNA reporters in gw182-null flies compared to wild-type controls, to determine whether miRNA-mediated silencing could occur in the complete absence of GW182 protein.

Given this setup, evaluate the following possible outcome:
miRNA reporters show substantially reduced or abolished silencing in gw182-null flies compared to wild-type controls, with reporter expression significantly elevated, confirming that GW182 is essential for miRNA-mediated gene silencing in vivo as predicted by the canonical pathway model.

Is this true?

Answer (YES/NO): NO